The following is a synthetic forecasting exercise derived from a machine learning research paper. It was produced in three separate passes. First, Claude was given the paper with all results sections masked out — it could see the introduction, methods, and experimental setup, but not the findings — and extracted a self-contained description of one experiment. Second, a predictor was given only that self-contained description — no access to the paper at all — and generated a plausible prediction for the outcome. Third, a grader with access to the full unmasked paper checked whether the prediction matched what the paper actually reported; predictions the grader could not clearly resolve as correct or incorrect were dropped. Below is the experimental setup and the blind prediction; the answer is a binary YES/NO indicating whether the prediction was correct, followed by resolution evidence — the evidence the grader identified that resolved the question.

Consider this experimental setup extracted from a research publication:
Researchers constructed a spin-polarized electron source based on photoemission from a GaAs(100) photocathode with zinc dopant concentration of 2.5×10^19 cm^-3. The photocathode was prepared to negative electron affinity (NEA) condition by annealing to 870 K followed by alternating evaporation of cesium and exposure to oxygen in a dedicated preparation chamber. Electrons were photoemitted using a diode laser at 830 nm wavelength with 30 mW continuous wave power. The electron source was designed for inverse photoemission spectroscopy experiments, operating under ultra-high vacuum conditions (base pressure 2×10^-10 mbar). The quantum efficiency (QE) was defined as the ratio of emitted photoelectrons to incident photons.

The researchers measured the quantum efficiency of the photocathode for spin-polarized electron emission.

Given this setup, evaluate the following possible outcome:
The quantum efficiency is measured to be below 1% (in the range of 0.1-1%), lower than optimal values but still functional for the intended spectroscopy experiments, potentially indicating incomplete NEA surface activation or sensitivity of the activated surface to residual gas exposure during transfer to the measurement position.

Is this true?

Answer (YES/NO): NO